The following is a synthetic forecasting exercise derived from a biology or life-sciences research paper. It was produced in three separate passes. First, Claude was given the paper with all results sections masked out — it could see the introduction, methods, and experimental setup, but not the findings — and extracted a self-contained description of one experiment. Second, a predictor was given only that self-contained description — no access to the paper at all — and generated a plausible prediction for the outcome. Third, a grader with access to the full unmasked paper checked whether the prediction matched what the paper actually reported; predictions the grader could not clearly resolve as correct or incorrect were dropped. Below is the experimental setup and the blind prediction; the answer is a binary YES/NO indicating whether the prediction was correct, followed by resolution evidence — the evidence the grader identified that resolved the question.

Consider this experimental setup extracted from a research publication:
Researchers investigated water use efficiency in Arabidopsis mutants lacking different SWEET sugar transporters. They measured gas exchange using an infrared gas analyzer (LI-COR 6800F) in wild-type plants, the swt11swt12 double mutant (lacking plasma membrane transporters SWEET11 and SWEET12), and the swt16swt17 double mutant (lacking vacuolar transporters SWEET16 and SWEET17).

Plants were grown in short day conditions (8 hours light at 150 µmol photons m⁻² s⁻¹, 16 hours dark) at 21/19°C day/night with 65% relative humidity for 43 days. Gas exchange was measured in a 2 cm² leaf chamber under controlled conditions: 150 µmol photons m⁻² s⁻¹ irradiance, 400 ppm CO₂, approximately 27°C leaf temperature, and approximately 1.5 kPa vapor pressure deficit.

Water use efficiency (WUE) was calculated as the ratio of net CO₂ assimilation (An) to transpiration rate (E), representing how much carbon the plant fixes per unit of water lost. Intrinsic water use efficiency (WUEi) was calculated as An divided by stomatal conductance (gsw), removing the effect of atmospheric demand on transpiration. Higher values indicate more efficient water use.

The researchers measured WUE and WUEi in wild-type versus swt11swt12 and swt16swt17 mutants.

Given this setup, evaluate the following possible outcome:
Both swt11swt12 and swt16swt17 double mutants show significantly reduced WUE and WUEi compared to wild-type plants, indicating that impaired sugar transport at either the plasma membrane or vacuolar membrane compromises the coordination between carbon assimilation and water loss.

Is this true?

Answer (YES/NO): NO